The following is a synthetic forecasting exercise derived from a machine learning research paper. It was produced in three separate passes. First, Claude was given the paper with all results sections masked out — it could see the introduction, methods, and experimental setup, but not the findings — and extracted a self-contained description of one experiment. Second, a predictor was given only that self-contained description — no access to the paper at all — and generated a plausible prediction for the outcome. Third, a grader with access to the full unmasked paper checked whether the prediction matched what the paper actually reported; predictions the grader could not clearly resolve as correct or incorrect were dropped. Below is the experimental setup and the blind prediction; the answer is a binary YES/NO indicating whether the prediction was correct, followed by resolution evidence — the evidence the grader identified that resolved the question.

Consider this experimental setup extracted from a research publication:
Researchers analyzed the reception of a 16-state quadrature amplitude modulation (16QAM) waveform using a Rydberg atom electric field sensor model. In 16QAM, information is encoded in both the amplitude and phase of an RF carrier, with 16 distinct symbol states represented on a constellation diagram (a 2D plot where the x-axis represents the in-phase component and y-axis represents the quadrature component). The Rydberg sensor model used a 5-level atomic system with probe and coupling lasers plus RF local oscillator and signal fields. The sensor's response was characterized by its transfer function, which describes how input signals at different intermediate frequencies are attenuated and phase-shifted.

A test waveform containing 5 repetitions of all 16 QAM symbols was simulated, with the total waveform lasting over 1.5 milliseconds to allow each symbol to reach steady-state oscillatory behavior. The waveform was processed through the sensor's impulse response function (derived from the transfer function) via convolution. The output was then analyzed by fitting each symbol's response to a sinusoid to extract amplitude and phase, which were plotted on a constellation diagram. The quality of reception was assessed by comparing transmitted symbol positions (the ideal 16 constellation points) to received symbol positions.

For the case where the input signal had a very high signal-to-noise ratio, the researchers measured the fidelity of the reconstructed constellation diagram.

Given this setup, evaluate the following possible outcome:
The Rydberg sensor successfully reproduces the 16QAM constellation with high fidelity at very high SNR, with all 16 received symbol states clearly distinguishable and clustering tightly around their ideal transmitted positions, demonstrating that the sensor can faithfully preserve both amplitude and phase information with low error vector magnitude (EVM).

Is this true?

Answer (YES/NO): YES